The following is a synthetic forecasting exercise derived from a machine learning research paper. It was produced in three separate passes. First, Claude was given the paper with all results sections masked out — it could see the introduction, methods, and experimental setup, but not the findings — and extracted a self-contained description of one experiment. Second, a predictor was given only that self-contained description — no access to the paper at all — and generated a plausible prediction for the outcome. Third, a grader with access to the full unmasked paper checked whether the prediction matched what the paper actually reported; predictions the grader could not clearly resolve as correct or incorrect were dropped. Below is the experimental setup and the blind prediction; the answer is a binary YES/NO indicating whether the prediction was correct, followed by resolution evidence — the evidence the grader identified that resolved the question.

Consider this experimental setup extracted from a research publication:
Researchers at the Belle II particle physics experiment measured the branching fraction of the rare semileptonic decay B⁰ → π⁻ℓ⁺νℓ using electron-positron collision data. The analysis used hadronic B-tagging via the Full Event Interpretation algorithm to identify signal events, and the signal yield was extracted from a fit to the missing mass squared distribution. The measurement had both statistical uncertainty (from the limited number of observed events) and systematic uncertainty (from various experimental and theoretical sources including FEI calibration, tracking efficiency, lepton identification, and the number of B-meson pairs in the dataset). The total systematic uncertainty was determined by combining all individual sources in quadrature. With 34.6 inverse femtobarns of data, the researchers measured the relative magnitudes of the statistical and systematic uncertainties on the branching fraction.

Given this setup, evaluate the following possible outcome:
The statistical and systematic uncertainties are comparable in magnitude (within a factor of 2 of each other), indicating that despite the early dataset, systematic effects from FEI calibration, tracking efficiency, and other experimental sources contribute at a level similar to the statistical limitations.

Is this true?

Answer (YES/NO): NO